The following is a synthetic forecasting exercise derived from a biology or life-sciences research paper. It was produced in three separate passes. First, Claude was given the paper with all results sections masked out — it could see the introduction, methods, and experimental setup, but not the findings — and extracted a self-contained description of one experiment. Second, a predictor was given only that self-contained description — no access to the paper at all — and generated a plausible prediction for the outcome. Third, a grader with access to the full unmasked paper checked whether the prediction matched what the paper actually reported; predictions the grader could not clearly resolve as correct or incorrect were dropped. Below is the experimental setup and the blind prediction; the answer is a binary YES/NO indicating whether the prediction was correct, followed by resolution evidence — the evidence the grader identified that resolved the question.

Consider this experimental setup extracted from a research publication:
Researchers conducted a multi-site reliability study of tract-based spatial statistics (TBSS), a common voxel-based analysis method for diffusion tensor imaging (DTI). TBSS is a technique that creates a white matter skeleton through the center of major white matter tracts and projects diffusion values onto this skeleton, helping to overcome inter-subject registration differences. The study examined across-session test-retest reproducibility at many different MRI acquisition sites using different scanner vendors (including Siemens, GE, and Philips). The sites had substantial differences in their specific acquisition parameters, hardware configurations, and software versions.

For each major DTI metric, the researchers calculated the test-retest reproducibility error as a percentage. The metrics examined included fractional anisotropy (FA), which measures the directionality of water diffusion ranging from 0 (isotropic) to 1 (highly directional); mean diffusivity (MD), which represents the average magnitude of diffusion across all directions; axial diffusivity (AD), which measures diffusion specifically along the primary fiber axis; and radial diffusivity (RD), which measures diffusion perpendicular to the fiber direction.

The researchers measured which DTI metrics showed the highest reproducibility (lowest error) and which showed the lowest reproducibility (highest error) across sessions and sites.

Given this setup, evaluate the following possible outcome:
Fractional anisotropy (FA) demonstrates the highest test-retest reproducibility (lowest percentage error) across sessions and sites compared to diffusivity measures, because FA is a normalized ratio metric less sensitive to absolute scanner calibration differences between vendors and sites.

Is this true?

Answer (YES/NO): NO